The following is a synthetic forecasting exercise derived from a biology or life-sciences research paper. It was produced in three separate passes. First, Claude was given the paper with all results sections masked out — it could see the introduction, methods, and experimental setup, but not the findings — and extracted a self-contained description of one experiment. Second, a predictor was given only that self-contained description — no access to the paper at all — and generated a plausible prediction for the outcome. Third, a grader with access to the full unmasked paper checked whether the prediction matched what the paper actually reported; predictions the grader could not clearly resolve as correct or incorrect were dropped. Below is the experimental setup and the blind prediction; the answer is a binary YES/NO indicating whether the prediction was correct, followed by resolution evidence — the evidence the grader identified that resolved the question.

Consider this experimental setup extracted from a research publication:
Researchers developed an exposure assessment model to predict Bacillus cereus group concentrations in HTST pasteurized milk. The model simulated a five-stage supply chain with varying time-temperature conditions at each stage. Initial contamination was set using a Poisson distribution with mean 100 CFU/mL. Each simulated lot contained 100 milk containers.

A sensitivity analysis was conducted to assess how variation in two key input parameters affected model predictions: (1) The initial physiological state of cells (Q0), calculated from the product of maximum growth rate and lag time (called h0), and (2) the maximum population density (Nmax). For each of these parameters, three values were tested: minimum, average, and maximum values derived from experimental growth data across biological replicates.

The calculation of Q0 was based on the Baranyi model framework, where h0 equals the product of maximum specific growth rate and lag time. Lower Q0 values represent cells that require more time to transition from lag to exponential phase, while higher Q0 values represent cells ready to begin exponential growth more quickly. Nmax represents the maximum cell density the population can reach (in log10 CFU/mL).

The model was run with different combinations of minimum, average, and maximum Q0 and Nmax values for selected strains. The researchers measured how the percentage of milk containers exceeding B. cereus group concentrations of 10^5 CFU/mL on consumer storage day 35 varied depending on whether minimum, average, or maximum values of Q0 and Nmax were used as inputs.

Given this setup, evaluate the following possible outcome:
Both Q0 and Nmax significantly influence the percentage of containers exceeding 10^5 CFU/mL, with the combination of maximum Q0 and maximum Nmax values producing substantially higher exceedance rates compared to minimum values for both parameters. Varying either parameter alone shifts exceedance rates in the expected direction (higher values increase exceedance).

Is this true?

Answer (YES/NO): NO